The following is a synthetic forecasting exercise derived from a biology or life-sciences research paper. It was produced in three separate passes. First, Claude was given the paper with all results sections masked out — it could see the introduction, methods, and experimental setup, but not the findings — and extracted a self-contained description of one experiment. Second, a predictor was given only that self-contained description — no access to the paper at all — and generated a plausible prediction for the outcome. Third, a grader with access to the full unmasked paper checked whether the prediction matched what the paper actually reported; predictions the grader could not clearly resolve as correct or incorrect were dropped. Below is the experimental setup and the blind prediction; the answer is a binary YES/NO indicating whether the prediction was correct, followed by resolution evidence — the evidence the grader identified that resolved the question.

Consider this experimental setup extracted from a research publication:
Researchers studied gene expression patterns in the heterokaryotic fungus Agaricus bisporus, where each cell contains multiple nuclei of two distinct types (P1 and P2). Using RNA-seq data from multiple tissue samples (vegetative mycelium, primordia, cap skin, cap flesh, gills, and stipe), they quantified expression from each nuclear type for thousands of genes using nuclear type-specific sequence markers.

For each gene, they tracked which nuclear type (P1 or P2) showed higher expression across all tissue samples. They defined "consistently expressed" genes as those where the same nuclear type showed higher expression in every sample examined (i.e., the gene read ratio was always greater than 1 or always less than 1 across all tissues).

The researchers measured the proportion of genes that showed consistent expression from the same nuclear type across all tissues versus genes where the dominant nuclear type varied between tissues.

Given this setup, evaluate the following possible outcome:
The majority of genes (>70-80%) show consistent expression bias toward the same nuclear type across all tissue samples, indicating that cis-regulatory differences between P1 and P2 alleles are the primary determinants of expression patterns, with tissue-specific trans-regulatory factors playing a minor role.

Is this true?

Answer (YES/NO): NO